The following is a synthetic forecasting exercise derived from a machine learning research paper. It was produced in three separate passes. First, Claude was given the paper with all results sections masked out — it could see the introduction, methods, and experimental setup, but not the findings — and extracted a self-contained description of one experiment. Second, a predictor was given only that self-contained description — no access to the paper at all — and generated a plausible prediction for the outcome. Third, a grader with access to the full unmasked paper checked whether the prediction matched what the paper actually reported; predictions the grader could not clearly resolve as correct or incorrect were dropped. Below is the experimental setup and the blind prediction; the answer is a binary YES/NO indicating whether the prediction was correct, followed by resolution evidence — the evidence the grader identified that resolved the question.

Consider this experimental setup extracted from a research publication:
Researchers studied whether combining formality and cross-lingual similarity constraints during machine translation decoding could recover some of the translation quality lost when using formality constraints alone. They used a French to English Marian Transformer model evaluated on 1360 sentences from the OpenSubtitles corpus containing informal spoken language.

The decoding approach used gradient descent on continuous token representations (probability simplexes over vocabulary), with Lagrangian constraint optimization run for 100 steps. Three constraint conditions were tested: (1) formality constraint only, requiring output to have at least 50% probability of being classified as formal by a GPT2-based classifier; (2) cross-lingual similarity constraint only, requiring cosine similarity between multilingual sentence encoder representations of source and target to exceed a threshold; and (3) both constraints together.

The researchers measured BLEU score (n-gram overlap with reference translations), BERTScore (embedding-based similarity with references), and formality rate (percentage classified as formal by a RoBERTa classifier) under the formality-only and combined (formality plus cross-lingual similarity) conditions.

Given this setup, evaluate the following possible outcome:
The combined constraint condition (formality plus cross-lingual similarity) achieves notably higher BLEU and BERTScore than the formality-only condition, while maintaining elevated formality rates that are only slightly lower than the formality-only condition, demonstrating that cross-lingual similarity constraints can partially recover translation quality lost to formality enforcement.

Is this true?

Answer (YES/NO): NO